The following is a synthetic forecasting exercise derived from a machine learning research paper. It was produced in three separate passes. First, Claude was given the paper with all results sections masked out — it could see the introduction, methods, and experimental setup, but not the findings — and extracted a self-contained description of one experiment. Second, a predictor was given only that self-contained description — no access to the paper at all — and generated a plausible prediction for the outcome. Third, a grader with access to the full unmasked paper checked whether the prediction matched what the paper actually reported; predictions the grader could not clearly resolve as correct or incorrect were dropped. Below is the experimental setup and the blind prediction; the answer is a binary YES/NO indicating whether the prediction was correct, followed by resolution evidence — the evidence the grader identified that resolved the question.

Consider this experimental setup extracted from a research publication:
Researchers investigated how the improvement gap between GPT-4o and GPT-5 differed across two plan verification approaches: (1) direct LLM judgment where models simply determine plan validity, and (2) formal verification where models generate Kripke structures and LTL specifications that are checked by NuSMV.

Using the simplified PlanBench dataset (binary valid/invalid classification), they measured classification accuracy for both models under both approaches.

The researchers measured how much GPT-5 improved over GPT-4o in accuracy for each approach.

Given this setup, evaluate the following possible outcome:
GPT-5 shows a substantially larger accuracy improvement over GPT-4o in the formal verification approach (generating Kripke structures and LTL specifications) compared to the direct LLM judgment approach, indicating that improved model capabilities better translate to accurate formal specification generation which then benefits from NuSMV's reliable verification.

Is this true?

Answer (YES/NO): YES